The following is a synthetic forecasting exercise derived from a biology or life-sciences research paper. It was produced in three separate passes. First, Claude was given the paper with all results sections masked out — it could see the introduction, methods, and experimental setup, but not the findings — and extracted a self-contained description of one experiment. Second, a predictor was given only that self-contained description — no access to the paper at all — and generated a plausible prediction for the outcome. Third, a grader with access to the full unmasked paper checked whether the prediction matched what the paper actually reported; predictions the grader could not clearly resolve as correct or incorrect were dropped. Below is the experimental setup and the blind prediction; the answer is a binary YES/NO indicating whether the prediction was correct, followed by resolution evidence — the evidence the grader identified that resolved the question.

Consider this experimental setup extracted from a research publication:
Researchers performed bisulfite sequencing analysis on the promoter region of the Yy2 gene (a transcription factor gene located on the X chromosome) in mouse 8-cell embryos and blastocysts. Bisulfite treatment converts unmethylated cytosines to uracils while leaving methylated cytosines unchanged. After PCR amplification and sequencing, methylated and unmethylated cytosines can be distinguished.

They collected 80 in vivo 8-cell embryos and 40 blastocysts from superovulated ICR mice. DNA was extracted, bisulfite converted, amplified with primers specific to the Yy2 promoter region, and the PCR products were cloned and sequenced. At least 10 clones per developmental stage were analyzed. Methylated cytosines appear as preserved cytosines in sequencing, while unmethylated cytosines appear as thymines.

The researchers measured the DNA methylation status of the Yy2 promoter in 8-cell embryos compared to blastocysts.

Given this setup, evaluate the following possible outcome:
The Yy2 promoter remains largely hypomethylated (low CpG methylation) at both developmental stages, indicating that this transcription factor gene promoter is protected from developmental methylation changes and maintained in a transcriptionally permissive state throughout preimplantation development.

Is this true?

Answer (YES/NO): NO